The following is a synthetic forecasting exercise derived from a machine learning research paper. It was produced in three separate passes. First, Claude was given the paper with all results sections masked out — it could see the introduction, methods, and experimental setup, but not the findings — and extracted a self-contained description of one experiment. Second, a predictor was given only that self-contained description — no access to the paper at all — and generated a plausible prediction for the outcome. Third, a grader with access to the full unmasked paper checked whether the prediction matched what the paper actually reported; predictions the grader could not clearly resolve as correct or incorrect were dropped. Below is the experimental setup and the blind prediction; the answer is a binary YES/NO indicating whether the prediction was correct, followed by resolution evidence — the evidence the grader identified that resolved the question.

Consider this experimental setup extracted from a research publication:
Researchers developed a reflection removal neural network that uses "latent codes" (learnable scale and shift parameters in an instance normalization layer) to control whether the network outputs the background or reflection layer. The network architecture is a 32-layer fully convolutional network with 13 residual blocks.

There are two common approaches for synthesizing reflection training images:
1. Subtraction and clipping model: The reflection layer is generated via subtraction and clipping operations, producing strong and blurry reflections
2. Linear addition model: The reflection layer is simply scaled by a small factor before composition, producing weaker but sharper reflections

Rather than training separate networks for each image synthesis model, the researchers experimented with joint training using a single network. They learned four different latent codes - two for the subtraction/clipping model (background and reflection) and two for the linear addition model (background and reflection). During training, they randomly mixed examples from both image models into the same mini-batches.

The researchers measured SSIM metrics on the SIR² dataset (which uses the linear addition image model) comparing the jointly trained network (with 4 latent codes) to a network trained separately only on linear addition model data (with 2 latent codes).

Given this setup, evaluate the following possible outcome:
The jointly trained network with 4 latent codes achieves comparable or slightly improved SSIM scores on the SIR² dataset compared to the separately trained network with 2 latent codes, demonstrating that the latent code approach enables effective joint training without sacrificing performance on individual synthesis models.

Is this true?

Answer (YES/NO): NO